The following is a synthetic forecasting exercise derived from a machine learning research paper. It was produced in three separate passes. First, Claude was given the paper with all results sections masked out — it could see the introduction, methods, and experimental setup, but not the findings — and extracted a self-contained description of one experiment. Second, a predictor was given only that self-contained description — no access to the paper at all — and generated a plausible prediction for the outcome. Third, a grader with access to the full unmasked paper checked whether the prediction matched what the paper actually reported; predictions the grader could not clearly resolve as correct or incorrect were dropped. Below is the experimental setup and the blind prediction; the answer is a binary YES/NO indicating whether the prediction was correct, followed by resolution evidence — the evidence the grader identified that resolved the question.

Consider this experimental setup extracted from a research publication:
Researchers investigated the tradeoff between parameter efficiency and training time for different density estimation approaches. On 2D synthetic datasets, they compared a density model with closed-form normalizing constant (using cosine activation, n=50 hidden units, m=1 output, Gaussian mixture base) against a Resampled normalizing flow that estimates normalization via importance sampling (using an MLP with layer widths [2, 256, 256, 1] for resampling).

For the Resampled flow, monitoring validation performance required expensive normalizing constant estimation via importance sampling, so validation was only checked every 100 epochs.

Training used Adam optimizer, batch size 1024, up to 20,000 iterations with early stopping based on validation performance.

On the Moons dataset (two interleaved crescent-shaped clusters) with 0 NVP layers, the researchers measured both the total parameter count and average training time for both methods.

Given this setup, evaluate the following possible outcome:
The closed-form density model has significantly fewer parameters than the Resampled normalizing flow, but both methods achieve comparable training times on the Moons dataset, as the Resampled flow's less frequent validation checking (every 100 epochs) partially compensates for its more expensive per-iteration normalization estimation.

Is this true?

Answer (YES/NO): NO